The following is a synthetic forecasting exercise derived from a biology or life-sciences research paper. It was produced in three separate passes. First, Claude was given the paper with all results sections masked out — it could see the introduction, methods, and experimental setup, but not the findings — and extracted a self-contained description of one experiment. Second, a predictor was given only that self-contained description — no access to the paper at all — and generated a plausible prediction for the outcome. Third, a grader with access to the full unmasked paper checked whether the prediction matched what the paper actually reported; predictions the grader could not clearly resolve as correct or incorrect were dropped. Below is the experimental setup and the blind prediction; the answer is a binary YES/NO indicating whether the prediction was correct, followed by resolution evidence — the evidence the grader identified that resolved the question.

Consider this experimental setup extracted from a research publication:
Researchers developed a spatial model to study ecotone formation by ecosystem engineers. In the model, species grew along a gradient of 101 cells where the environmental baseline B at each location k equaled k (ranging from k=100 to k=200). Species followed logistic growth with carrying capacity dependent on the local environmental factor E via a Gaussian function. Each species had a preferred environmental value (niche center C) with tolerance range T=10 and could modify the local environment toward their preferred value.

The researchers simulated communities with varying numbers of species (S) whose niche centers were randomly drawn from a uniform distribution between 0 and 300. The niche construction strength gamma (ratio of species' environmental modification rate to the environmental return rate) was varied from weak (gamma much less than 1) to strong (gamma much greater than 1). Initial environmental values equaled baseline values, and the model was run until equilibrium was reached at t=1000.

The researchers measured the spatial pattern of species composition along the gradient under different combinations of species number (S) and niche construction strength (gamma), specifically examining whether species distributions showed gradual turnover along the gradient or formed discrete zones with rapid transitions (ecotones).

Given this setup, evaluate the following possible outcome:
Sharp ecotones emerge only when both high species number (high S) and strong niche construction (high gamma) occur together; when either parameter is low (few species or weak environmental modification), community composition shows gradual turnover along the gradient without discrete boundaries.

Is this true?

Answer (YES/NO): NO